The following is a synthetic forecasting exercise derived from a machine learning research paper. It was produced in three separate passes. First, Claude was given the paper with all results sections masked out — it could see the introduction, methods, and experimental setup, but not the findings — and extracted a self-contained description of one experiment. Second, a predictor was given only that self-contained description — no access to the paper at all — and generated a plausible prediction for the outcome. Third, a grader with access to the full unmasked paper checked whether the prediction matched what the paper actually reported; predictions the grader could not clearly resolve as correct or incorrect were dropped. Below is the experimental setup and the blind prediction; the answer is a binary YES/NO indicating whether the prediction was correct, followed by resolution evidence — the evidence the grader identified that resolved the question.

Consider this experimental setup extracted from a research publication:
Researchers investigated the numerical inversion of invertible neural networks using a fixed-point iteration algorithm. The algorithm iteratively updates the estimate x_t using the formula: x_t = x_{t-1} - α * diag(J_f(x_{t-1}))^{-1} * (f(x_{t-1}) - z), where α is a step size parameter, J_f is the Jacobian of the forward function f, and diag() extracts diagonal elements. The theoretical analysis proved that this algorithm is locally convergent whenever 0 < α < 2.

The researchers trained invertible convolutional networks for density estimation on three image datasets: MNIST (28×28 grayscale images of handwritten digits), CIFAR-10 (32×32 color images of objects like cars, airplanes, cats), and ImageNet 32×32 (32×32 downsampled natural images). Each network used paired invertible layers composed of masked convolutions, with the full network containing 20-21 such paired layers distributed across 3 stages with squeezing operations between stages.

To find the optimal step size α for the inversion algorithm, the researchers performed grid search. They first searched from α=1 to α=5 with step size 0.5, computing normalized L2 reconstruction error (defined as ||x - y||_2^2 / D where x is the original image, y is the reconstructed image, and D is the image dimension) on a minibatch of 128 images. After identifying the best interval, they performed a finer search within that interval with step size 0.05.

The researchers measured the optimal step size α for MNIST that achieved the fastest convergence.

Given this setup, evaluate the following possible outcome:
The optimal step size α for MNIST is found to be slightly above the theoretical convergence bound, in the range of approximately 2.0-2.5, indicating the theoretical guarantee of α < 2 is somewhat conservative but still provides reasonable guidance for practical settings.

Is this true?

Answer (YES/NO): NO